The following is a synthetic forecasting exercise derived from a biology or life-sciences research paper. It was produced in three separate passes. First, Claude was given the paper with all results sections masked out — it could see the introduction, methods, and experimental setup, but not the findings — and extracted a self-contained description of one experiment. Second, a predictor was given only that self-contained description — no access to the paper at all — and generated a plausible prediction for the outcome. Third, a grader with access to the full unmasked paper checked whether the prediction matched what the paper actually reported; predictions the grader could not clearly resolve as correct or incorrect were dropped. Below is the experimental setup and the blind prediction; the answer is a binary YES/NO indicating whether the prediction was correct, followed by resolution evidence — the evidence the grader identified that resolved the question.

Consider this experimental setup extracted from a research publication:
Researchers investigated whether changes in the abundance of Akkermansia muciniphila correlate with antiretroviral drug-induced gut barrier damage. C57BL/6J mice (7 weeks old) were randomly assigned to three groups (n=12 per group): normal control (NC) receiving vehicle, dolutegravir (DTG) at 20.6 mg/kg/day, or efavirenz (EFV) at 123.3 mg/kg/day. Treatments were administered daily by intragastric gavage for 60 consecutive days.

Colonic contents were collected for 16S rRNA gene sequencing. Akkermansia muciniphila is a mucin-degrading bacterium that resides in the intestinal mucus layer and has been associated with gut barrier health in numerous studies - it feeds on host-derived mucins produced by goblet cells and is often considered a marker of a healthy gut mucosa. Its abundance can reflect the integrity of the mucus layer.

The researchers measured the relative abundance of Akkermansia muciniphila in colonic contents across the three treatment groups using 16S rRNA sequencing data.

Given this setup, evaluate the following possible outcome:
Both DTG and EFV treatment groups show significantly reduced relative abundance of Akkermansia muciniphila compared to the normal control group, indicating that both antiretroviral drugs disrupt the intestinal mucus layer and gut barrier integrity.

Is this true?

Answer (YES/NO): NO